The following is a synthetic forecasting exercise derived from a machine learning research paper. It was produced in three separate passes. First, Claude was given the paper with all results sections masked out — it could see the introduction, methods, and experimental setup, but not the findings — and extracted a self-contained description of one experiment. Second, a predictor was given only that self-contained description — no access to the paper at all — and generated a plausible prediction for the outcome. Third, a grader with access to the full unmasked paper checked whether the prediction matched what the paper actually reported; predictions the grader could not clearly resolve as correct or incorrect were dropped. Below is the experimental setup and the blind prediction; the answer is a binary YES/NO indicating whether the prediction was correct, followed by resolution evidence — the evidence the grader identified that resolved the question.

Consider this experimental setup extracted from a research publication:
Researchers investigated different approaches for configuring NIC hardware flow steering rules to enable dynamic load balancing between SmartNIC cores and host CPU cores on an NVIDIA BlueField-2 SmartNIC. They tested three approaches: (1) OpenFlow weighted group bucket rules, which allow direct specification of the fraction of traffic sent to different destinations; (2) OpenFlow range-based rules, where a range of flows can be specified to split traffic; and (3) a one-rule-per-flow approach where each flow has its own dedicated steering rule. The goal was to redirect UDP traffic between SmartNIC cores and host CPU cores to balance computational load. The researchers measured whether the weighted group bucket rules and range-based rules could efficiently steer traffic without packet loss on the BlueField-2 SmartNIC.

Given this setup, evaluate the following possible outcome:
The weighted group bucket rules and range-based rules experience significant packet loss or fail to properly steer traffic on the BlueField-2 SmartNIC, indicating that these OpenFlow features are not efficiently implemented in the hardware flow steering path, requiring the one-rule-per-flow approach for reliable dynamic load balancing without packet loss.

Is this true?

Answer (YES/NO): YES